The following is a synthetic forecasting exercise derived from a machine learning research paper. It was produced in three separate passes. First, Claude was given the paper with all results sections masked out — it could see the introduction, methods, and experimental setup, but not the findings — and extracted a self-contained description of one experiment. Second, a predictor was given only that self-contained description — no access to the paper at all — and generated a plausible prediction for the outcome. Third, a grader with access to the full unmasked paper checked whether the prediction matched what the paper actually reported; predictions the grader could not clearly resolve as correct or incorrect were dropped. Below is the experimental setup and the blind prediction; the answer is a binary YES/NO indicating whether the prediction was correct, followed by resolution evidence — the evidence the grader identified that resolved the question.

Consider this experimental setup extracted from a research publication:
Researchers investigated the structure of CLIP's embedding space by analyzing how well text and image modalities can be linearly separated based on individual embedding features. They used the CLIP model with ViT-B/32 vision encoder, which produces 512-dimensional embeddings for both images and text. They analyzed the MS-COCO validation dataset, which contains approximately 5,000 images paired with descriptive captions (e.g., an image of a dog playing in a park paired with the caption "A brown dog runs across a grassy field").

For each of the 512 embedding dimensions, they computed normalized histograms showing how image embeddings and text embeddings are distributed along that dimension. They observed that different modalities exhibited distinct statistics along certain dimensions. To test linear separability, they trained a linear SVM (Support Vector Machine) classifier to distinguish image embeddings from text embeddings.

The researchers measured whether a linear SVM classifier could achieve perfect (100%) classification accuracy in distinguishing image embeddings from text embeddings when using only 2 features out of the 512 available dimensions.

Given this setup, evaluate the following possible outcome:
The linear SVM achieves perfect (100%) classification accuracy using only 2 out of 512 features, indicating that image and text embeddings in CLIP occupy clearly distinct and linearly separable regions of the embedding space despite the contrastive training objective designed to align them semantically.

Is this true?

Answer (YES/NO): YES